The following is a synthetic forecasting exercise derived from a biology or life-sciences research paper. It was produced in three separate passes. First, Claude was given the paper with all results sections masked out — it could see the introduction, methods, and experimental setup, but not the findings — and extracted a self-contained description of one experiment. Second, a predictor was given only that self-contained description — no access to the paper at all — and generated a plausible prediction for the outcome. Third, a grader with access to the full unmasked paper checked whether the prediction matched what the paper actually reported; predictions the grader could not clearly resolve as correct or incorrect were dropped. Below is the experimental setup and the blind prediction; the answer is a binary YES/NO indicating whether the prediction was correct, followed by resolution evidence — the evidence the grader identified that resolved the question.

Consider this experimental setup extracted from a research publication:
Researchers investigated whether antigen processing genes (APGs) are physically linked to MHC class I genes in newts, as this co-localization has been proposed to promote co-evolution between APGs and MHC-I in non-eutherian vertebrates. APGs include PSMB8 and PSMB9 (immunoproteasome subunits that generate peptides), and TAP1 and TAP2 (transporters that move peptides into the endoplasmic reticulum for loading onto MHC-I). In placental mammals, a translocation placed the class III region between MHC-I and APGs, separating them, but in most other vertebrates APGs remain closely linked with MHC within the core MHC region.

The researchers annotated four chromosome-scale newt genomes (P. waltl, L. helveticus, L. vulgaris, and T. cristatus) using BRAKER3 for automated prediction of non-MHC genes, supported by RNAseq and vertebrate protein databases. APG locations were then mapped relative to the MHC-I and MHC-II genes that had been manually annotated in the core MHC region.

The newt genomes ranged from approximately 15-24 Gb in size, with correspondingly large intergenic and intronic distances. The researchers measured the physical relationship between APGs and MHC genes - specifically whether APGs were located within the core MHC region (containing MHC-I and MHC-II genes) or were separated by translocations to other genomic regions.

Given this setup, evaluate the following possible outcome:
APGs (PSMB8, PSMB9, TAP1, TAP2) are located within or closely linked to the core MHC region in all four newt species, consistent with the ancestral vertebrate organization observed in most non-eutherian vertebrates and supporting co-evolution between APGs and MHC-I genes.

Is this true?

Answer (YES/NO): YES